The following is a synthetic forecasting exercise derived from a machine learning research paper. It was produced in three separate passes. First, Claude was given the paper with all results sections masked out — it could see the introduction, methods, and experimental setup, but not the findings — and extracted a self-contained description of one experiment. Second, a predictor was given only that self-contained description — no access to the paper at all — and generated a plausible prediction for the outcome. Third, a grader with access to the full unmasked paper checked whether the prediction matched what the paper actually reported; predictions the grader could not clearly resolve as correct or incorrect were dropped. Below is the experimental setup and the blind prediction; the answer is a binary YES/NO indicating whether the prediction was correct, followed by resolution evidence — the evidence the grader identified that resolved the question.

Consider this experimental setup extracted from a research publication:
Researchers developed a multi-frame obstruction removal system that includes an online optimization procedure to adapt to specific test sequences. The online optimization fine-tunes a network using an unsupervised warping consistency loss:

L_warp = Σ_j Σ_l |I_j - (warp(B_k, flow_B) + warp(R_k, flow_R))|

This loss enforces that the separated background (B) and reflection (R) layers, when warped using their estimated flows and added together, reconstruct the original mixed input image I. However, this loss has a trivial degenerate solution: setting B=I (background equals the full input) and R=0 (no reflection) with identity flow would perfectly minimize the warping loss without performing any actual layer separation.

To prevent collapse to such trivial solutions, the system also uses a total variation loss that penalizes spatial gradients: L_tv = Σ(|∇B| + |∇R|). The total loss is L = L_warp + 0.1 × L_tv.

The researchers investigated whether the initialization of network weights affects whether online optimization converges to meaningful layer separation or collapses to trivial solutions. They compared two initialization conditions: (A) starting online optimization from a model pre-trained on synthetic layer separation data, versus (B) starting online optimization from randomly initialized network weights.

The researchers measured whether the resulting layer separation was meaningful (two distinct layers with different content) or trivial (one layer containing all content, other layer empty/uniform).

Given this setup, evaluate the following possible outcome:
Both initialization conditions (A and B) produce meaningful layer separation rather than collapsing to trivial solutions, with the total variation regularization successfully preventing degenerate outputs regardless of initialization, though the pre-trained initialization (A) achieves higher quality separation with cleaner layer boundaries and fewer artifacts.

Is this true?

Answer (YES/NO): NO